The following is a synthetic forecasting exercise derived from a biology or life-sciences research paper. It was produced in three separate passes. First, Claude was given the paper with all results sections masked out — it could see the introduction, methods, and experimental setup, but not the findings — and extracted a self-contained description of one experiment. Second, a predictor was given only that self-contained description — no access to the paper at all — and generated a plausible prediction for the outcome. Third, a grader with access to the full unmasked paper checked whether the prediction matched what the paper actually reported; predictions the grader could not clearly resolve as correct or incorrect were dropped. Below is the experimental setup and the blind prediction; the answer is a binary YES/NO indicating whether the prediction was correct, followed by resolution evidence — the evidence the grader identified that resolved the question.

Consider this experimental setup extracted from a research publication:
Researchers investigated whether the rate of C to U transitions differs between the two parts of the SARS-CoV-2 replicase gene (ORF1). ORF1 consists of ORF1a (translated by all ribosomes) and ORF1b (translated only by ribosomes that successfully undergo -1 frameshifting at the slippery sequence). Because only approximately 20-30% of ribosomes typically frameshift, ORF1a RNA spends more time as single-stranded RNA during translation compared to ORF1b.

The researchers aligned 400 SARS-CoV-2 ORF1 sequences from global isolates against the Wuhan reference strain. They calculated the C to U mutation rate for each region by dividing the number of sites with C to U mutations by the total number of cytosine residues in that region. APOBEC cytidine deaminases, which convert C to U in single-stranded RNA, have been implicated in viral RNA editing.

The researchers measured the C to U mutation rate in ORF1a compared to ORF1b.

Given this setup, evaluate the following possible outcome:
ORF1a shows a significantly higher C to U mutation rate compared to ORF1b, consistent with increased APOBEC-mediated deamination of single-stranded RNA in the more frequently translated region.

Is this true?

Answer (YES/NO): YES